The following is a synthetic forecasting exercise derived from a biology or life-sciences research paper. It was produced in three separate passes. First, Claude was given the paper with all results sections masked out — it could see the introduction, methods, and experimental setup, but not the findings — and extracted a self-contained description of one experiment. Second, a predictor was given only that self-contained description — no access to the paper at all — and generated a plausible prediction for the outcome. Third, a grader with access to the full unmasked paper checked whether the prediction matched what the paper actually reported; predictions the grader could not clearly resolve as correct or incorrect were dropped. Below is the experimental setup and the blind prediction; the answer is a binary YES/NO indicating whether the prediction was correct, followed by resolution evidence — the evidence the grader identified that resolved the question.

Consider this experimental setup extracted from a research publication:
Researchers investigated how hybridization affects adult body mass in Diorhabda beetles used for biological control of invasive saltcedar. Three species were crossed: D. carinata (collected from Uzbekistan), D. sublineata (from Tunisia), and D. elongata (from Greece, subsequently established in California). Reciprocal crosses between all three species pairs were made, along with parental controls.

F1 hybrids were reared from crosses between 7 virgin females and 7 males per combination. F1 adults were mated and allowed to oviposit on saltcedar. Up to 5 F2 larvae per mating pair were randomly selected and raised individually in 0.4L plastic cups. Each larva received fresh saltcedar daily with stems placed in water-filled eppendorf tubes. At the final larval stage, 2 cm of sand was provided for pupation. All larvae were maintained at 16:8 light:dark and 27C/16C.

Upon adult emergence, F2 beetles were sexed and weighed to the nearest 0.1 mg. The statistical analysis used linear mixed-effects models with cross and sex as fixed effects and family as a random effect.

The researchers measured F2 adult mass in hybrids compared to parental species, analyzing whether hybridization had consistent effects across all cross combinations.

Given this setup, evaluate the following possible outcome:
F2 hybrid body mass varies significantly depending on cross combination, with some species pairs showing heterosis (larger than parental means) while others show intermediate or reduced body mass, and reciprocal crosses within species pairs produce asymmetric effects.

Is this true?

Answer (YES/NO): NO